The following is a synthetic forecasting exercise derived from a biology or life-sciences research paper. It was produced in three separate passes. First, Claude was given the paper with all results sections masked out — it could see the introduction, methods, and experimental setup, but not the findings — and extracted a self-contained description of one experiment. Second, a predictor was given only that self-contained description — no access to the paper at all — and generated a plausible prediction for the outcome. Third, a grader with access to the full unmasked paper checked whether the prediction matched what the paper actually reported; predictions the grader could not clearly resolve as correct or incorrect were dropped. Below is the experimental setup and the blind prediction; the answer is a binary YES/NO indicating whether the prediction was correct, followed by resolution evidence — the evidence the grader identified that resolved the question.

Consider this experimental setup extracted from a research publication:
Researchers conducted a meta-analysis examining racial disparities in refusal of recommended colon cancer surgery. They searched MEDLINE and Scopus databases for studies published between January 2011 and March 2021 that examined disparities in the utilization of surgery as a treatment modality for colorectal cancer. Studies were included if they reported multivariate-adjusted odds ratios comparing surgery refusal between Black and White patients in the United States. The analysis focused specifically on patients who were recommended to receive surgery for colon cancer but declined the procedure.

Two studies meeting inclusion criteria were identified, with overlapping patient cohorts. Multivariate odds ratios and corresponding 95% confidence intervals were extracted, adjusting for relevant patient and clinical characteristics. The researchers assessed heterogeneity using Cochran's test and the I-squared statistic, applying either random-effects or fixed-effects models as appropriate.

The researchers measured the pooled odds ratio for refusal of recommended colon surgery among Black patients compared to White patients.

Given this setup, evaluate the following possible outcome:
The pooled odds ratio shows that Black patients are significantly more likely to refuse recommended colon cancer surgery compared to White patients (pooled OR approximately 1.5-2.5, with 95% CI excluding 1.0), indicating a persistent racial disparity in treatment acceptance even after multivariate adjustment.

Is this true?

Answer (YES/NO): YES